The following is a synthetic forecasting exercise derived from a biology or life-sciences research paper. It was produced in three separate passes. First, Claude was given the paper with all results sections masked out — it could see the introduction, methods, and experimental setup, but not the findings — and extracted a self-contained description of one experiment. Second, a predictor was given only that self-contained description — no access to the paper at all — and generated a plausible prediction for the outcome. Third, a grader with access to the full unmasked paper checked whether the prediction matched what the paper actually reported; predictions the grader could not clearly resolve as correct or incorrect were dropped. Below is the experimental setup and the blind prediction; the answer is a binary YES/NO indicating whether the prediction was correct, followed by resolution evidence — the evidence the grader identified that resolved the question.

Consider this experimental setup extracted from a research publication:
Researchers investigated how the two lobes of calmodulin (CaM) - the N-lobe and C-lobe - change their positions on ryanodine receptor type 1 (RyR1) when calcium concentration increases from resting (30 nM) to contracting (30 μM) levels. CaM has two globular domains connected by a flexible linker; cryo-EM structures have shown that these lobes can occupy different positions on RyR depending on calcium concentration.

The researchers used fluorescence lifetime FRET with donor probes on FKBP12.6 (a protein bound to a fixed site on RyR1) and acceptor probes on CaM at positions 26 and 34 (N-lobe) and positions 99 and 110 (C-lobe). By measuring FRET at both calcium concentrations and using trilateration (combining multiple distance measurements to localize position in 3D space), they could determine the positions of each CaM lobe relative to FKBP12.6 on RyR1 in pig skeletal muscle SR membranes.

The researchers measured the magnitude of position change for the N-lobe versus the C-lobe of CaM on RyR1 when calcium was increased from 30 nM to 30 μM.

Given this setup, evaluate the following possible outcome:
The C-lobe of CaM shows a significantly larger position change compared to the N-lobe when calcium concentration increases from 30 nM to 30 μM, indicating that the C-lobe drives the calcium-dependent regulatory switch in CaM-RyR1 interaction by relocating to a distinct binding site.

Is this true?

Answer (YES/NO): NO